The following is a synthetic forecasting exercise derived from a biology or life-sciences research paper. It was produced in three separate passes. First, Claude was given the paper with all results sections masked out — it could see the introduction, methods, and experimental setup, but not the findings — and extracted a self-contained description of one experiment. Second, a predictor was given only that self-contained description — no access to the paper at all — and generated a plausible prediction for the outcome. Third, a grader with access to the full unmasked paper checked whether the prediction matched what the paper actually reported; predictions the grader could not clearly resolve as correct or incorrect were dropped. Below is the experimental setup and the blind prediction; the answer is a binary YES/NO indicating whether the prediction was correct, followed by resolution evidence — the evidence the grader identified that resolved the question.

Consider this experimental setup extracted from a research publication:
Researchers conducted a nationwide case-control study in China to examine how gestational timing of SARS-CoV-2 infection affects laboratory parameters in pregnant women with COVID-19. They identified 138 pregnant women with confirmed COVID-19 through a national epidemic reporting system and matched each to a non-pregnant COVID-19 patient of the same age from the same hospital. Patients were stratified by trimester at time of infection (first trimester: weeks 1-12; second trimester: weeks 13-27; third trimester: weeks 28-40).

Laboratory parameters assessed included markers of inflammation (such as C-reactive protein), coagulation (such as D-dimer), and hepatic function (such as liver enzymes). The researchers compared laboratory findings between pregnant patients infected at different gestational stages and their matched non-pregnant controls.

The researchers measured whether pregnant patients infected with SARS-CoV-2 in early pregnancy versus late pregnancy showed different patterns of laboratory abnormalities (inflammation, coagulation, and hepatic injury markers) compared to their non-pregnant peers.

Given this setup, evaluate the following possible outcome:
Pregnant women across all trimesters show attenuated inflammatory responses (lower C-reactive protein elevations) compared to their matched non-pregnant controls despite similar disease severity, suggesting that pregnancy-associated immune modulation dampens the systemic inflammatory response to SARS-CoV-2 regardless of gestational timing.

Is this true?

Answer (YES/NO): NO